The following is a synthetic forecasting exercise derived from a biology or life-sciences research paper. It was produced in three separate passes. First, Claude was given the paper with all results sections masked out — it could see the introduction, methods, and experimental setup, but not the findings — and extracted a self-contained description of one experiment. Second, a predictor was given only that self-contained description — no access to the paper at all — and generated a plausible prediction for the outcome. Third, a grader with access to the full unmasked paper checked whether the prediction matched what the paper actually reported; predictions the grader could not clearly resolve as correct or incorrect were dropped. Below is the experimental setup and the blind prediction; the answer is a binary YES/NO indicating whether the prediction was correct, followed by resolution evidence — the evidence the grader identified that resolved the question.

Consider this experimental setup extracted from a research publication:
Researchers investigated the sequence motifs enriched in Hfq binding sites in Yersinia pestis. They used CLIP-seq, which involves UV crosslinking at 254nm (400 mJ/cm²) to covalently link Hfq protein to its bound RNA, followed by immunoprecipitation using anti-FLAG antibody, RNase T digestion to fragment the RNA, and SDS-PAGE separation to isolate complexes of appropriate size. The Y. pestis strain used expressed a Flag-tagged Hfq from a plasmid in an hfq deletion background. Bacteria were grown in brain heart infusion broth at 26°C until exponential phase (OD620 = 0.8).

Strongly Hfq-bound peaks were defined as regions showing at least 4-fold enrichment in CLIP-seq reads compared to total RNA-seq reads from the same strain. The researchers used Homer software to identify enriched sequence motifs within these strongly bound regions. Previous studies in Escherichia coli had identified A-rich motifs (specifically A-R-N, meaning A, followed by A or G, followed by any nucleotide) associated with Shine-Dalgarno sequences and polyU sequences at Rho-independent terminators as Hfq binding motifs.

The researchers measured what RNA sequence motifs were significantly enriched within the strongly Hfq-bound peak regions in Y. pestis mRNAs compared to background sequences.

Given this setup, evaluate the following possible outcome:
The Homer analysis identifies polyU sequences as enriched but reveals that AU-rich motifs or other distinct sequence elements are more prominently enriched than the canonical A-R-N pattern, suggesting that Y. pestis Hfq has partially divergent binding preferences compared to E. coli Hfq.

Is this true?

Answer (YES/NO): NO